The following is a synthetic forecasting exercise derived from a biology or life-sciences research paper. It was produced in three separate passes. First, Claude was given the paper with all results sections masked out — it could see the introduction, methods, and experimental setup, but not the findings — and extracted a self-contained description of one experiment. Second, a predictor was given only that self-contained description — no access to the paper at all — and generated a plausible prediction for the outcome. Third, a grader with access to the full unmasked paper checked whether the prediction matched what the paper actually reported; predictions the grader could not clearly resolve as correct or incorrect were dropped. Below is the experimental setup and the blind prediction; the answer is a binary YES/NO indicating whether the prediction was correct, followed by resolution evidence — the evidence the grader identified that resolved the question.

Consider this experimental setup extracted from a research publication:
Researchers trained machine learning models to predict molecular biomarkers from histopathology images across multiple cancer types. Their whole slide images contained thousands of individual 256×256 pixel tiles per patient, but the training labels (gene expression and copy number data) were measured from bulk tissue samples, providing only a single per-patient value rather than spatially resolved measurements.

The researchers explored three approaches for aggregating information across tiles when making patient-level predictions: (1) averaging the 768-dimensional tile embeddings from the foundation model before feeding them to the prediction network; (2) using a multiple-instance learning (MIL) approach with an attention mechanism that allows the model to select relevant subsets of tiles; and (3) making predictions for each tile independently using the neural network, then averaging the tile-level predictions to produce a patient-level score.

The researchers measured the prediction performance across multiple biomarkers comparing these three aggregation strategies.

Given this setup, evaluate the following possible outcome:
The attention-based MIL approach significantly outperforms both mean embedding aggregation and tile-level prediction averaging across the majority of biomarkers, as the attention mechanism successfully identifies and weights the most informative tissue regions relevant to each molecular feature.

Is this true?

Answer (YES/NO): NO